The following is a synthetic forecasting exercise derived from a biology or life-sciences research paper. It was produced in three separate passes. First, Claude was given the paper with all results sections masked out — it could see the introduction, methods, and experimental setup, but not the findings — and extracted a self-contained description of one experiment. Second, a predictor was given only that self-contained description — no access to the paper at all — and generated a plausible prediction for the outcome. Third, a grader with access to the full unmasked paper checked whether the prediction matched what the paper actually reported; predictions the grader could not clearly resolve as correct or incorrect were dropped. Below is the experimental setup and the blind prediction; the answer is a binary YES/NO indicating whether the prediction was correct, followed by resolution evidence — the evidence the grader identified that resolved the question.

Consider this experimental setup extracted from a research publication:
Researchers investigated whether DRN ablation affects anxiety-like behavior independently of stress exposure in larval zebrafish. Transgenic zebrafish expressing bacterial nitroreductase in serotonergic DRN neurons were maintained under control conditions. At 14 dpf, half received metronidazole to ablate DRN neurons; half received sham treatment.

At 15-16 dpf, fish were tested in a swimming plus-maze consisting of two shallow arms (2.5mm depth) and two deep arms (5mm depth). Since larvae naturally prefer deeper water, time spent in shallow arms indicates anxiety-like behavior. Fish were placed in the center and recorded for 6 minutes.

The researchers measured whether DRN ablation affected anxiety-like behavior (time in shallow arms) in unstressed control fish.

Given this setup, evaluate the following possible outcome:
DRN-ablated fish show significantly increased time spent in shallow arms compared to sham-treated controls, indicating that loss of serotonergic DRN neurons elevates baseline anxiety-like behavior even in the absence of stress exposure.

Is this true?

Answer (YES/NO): NO